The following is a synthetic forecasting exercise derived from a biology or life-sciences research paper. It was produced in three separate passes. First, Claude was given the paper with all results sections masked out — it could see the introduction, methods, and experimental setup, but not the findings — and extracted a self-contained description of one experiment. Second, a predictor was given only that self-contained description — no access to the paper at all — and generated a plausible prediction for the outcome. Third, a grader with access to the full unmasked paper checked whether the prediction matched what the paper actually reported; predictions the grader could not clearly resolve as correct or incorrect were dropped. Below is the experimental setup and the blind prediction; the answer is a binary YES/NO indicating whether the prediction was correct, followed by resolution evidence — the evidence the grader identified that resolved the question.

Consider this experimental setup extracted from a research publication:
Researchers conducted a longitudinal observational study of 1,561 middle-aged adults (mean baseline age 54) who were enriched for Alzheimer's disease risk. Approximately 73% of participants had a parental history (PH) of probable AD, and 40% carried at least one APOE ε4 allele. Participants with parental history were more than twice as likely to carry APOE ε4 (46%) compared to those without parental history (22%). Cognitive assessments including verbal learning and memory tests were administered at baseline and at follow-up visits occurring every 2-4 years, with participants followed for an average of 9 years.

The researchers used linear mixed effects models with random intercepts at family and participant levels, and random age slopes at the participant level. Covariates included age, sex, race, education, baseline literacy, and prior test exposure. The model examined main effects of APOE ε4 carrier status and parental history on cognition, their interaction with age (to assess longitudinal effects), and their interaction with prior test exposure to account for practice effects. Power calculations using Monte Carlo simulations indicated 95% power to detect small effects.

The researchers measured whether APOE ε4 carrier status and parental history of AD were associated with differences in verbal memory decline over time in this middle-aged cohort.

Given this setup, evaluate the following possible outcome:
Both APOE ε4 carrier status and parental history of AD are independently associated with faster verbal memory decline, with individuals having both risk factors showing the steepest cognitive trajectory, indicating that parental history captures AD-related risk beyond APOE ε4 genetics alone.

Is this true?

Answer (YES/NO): NO